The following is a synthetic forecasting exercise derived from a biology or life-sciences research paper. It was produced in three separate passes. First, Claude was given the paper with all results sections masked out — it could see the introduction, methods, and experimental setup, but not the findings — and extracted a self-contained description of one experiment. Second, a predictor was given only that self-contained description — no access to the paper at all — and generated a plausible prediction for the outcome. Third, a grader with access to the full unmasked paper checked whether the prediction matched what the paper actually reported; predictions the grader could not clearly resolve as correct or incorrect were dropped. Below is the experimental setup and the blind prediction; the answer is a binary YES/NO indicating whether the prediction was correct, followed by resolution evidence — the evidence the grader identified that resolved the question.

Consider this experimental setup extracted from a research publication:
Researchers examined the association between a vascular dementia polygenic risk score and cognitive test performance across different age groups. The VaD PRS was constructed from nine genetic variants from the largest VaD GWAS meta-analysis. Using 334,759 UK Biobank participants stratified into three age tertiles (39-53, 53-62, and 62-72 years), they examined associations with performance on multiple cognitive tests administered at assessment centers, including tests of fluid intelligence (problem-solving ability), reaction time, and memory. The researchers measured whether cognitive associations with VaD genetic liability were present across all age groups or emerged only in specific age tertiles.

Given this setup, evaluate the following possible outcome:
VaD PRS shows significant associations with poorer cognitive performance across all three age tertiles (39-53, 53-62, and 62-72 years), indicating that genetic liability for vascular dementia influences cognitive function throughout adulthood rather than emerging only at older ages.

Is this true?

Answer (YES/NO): NO